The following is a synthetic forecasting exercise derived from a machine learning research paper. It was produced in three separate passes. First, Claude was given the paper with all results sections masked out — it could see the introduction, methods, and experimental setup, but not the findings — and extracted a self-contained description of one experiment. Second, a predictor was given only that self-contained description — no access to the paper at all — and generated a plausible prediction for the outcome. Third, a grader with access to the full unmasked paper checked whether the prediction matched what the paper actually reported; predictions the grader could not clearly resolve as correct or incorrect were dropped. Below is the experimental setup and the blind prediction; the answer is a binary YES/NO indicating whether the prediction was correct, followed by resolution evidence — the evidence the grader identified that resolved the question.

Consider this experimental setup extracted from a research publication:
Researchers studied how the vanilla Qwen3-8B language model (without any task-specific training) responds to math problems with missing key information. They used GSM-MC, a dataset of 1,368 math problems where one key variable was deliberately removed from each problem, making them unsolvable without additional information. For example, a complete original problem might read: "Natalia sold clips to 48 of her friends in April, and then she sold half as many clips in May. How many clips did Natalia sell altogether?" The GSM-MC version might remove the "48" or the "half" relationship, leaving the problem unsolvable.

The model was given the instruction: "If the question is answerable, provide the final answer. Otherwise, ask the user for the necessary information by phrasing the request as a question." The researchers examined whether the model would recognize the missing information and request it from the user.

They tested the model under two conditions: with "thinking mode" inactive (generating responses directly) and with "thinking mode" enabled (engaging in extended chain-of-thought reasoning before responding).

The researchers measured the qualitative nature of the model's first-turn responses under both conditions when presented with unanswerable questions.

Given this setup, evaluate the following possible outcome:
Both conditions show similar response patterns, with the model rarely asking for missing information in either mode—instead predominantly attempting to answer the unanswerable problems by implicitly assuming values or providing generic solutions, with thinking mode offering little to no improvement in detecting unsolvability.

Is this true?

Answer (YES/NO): NO